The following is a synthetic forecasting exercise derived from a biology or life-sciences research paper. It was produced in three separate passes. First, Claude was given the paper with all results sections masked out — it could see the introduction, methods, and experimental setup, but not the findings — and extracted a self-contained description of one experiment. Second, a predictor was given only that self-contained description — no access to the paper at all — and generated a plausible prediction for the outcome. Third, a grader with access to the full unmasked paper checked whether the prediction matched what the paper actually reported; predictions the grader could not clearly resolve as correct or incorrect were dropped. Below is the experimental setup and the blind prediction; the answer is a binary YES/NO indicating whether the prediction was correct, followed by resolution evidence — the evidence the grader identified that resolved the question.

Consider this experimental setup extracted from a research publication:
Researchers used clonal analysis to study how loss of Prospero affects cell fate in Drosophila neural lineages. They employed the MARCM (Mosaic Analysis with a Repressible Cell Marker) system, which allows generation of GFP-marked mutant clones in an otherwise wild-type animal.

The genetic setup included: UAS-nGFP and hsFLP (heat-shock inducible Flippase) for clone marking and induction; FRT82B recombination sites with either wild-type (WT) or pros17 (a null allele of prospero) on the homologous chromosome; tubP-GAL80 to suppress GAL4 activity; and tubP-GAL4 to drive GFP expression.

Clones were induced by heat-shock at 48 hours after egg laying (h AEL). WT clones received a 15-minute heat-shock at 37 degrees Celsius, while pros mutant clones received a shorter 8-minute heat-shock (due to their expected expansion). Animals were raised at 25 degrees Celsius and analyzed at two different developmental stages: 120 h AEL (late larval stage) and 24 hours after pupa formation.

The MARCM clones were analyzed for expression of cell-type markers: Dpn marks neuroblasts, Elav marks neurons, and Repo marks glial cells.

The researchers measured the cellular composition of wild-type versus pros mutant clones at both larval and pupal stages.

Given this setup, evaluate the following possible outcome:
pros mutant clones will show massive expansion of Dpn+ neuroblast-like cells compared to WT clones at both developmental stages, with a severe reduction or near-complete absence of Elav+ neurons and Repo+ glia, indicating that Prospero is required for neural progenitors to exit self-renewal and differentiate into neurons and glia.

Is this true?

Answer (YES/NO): NO